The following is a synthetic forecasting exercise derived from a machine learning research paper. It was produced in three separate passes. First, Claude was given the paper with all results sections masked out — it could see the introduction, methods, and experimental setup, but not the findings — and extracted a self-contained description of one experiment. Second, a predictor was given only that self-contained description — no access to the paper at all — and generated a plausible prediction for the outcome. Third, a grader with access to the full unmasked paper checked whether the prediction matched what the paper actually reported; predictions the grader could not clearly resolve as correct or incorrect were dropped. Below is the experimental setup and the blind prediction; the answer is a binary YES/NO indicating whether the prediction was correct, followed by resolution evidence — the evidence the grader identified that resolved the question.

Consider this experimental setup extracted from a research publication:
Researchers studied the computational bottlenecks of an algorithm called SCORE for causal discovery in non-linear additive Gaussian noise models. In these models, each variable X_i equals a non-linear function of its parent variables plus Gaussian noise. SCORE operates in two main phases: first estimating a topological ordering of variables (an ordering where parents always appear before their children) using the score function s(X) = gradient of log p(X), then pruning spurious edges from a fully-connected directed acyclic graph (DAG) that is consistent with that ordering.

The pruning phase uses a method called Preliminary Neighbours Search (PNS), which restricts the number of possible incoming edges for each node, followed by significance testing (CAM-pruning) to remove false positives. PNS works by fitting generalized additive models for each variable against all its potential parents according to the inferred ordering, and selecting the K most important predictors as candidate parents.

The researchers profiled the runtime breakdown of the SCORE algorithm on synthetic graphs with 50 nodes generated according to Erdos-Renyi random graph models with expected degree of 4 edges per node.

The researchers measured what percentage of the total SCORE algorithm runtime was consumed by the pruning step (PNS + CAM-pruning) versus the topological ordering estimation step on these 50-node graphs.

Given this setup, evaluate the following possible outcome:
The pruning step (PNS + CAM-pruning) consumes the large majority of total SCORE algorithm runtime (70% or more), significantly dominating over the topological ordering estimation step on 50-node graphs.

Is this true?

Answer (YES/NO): YES